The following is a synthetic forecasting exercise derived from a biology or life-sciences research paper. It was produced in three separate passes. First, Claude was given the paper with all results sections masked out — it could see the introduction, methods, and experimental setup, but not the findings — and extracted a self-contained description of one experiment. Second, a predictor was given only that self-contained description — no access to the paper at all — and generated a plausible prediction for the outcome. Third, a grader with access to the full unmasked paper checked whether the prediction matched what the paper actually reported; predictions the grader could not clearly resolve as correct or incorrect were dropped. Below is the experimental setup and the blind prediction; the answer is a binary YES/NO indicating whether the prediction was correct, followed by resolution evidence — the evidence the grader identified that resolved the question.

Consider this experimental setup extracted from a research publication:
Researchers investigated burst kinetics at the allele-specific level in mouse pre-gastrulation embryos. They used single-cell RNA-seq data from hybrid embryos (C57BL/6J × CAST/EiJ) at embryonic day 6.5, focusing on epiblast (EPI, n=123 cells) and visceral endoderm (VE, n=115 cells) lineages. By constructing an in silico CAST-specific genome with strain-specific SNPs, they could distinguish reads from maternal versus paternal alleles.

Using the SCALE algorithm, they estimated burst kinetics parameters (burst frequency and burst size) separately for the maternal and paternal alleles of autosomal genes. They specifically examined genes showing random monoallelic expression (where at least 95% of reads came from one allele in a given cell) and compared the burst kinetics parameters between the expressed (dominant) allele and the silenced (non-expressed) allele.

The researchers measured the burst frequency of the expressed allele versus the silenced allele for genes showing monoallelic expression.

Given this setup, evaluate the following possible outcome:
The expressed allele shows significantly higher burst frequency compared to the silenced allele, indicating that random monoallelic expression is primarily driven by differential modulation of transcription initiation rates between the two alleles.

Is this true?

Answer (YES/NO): NO